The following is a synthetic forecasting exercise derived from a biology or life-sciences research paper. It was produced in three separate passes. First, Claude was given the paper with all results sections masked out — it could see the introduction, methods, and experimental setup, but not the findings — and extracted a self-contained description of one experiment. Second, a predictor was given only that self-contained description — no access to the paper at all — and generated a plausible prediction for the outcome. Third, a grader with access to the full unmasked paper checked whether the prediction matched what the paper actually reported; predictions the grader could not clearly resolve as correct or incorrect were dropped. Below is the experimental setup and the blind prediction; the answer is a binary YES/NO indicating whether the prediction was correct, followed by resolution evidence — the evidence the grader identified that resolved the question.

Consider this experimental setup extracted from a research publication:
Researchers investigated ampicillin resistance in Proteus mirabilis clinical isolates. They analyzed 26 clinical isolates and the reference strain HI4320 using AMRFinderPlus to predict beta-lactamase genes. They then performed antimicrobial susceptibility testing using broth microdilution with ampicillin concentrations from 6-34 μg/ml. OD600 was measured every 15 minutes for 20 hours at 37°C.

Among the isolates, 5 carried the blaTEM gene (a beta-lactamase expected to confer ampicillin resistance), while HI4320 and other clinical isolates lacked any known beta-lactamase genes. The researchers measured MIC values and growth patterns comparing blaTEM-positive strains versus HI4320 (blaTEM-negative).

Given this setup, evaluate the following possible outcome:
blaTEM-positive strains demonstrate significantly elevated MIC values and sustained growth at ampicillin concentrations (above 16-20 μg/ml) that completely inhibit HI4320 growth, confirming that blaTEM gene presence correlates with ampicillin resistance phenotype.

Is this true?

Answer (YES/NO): NO